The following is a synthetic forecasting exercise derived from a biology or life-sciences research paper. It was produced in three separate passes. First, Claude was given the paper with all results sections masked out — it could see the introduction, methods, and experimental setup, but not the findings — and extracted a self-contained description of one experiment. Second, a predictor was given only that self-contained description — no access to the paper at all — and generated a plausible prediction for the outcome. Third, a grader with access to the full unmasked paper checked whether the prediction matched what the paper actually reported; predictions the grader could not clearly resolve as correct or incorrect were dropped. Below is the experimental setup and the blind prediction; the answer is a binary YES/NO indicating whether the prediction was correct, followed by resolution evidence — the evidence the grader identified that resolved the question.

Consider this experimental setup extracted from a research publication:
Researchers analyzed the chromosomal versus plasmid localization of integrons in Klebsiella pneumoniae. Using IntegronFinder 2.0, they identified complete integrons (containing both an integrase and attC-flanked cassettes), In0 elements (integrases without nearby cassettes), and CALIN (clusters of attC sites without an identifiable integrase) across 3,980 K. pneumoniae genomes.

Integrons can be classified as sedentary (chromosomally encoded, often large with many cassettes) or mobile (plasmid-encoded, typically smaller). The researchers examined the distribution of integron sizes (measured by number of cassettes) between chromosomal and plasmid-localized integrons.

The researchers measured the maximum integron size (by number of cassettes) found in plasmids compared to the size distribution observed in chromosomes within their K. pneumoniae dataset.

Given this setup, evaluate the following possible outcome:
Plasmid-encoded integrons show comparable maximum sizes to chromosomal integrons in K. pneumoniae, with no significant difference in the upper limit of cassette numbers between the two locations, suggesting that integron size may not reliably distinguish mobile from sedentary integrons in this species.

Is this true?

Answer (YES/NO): NO